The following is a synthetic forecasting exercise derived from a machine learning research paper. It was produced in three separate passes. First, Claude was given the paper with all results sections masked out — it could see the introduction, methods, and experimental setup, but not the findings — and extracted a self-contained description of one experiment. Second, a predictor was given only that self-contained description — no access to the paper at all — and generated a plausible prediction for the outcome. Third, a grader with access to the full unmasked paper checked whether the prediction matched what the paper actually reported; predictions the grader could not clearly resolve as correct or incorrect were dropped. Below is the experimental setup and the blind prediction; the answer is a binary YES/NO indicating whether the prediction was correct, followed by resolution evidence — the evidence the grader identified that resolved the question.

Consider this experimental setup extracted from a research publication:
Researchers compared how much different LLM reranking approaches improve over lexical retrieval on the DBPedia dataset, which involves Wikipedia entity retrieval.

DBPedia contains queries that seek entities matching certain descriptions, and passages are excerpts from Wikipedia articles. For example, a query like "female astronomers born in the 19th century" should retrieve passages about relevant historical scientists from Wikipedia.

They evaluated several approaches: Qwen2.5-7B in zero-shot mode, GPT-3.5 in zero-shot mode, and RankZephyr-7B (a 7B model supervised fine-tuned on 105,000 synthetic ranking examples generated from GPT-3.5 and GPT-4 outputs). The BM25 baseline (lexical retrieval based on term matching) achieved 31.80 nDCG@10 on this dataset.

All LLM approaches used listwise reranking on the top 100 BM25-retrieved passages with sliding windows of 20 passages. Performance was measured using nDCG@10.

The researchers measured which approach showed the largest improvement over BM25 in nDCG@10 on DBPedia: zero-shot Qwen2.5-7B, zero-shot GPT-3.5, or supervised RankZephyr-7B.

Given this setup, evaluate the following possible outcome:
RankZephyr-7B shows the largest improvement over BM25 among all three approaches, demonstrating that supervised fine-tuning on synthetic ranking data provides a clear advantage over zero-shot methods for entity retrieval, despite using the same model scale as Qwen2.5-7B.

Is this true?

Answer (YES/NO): NO